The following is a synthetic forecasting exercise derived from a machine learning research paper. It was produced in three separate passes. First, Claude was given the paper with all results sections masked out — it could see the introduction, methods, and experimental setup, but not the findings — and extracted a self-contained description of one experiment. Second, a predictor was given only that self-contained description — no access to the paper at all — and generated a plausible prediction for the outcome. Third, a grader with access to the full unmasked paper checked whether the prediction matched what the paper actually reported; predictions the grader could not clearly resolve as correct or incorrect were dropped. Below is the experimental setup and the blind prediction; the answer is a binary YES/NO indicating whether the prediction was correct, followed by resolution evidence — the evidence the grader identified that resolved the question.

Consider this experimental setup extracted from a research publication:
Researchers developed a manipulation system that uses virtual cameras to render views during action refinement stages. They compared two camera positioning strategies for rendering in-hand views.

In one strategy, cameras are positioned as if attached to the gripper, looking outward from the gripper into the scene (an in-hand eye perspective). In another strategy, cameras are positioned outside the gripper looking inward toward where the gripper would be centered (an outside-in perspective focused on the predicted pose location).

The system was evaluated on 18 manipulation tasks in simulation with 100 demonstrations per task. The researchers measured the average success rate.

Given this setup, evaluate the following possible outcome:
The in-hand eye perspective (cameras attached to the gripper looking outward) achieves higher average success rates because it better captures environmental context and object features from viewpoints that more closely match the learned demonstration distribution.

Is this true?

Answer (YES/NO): NO